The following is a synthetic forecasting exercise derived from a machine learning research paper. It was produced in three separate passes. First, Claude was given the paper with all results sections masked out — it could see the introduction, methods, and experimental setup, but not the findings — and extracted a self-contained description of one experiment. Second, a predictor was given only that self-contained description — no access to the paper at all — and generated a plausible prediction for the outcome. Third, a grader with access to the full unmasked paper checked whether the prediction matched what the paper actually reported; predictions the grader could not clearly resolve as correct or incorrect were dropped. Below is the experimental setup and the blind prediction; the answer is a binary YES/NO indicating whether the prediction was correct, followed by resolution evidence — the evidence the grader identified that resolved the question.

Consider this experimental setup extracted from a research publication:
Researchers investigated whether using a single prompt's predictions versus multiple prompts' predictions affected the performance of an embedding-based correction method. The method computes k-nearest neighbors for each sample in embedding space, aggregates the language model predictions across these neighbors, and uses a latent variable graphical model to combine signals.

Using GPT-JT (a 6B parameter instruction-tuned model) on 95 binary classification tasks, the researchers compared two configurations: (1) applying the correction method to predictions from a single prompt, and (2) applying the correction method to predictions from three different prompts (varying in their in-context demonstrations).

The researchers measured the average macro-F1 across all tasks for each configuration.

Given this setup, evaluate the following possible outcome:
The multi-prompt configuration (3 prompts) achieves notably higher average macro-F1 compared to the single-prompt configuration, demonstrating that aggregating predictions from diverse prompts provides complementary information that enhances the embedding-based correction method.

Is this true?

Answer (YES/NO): YES